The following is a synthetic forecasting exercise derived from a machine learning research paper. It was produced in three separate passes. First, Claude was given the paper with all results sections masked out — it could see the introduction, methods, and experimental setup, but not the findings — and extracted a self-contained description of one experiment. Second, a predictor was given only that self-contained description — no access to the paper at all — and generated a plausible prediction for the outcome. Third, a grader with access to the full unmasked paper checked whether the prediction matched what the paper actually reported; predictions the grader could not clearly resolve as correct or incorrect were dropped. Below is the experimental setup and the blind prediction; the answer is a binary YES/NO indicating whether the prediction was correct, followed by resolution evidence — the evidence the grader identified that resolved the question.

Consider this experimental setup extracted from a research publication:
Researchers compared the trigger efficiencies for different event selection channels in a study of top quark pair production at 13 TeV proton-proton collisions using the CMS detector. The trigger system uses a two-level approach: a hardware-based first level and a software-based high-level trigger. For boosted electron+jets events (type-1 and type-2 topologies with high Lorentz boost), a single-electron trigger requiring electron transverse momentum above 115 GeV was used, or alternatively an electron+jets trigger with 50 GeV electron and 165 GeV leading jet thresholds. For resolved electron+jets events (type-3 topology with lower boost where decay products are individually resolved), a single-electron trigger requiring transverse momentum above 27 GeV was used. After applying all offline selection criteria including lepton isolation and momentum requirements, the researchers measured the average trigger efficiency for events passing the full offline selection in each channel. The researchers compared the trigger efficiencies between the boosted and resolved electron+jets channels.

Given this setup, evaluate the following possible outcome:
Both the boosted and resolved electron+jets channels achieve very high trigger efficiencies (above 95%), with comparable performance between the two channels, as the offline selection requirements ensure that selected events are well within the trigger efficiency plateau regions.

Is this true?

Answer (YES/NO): NO